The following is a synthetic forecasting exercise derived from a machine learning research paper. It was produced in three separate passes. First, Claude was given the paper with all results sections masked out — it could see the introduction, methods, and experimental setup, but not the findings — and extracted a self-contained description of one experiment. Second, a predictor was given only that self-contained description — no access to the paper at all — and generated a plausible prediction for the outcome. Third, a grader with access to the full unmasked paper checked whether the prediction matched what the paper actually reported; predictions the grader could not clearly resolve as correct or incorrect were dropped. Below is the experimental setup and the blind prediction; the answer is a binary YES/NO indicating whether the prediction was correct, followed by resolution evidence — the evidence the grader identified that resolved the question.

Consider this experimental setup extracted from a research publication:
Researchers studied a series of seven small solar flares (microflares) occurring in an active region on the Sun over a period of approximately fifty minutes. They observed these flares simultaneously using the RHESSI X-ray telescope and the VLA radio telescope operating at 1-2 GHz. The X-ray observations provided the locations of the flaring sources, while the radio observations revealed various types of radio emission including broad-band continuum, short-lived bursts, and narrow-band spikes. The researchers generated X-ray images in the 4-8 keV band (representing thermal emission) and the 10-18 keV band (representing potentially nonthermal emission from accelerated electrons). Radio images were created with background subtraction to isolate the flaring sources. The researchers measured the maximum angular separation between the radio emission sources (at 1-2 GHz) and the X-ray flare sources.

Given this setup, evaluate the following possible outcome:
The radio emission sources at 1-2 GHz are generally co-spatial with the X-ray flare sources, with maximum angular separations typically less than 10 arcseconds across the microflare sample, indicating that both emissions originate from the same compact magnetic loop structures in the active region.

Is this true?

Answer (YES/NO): NO